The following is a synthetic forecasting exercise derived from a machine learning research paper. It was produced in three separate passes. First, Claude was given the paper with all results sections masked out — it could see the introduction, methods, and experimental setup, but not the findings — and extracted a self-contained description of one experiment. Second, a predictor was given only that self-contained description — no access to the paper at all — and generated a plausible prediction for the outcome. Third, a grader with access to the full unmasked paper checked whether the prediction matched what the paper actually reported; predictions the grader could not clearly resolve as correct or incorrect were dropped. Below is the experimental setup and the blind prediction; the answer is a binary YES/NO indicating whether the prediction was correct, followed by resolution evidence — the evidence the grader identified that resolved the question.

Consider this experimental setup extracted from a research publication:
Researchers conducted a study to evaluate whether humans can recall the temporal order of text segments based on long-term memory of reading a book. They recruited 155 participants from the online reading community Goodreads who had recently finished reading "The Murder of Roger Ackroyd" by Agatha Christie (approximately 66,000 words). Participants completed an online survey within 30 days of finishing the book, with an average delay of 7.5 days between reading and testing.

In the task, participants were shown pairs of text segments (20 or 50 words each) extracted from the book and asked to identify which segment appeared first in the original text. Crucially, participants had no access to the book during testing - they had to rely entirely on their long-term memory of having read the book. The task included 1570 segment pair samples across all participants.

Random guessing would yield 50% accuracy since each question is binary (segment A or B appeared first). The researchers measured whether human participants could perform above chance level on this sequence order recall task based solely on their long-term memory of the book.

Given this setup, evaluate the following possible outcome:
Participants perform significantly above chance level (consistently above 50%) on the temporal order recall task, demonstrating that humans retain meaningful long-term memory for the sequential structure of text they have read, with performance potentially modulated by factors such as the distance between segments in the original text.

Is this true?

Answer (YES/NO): YES